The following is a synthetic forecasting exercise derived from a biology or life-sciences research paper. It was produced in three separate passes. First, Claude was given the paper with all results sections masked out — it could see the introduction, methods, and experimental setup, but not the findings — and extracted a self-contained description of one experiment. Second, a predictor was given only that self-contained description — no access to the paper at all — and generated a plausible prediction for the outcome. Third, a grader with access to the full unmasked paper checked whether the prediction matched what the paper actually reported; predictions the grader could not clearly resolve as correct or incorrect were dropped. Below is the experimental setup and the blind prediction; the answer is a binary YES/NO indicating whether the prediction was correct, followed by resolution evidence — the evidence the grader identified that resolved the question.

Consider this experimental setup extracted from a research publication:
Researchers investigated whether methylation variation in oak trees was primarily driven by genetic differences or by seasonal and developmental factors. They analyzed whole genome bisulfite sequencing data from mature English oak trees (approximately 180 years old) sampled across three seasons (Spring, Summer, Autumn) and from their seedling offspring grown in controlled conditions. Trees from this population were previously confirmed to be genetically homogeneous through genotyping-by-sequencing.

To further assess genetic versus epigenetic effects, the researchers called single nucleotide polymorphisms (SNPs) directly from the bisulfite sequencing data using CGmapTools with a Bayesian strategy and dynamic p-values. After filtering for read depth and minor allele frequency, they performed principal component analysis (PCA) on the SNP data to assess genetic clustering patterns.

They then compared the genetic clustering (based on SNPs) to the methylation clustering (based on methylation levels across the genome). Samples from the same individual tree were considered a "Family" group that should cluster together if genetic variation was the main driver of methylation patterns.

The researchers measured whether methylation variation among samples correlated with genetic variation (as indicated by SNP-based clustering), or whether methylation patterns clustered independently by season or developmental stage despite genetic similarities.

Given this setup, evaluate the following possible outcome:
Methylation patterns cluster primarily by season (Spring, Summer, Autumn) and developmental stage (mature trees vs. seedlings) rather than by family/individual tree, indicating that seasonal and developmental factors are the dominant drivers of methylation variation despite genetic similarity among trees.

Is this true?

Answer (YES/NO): NO